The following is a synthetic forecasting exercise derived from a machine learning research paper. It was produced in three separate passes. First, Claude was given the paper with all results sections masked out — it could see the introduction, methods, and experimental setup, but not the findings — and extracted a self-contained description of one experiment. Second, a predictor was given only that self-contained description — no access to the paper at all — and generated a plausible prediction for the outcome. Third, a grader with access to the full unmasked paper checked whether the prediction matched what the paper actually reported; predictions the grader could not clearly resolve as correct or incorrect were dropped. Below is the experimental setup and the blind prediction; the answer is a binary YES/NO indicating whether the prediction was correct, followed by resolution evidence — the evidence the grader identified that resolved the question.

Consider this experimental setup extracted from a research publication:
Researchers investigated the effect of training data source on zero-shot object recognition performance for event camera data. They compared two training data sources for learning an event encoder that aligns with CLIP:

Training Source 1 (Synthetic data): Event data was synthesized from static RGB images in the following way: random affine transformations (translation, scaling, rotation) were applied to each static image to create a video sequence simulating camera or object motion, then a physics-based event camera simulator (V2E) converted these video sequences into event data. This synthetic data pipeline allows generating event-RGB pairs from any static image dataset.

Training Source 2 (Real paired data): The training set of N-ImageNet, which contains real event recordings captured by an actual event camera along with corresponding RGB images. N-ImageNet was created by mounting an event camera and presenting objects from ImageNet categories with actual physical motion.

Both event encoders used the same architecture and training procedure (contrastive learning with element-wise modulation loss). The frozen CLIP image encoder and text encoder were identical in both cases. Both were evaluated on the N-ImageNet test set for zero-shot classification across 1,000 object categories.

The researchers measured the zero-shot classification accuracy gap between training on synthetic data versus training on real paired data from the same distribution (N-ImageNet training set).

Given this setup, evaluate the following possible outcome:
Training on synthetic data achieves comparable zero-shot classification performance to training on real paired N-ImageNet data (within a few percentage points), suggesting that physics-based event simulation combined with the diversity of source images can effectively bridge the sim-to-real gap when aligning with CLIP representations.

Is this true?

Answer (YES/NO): NO